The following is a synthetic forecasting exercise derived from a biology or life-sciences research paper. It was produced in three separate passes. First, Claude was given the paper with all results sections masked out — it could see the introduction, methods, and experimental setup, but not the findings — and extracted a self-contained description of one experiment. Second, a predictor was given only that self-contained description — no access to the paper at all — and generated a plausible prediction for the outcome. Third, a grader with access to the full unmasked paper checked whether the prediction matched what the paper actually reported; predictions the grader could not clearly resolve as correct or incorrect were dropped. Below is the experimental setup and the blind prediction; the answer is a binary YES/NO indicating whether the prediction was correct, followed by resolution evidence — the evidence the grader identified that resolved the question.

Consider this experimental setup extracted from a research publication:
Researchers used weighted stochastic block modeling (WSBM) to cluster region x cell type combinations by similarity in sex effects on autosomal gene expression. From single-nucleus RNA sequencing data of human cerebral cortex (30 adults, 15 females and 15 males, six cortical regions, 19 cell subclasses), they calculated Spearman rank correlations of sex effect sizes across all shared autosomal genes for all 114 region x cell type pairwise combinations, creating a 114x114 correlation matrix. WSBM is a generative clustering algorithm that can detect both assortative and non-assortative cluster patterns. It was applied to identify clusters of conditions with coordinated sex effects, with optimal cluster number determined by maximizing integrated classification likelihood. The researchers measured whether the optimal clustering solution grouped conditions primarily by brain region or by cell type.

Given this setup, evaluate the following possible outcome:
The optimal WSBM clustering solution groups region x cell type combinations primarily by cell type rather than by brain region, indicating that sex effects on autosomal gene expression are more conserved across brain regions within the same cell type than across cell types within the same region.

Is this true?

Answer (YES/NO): NO